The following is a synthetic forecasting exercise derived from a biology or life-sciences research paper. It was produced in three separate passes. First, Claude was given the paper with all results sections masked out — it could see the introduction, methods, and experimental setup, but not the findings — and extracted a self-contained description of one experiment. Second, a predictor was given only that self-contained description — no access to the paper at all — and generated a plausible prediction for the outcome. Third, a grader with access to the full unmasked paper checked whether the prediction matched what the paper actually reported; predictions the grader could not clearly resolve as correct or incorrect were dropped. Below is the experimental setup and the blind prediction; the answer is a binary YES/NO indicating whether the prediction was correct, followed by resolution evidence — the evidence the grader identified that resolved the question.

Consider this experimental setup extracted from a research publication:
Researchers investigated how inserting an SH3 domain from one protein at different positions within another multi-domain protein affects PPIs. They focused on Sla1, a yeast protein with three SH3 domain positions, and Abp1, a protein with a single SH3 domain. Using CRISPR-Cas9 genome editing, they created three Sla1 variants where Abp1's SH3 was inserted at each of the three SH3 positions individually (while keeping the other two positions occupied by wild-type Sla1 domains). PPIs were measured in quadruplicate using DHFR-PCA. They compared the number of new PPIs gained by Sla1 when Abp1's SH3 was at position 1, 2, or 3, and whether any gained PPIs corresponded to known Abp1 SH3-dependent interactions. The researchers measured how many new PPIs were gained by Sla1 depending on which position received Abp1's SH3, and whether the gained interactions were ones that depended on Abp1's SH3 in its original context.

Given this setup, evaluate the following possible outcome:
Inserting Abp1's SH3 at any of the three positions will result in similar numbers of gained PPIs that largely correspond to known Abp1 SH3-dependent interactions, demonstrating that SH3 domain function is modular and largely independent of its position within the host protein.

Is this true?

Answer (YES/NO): NO